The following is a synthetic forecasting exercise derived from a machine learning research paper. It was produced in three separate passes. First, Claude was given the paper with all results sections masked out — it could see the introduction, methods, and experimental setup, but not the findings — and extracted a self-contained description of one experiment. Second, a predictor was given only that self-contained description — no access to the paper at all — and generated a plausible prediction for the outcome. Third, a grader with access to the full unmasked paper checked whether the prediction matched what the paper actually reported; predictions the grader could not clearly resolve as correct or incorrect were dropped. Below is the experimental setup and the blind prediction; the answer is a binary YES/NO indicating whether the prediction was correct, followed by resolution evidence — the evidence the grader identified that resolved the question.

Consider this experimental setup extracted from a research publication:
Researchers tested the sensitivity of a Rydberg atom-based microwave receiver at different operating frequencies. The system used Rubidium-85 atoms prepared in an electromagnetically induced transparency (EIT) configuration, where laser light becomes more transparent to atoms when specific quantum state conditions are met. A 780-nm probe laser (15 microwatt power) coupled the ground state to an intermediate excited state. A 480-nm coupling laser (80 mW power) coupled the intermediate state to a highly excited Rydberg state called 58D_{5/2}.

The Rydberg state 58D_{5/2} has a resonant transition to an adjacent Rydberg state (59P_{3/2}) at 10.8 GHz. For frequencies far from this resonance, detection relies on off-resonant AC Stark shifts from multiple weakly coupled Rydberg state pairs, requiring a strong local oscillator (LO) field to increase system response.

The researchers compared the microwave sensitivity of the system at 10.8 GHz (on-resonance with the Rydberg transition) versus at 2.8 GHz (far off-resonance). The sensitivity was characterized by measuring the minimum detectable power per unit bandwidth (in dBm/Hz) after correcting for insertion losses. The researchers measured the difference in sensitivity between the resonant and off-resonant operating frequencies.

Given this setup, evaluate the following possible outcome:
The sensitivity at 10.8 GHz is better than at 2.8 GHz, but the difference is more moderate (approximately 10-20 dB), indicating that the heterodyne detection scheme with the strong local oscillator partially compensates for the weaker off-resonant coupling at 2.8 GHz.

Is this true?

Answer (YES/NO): YES